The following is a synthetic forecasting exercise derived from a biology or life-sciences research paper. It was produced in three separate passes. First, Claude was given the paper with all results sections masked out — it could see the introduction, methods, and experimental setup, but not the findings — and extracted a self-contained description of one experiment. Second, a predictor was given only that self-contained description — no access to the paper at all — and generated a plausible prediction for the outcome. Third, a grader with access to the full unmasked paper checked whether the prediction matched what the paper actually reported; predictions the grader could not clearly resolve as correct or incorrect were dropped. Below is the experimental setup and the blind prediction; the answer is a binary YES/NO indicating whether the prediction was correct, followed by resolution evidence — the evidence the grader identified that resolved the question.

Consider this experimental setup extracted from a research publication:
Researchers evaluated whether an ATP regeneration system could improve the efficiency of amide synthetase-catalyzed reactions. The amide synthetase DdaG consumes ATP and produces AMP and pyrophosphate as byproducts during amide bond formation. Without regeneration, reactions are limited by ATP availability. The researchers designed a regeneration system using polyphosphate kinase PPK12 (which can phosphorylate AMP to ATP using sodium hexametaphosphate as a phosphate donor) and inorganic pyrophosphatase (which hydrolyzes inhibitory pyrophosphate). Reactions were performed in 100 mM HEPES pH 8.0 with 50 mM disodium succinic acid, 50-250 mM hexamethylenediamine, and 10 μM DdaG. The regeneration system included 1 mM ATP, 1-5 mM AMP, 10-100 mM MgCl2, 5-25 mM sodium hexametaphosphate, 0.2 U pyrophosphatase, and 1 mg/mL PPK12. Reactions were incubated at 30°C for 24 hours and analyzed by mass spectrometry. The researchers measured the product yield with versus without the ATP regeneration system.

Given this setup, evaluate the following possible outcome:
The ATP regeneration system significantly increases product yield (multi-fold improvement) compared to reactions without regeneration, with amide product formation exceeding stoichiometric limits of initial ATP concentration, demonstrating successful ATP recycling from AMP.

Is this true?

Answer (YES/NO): YES